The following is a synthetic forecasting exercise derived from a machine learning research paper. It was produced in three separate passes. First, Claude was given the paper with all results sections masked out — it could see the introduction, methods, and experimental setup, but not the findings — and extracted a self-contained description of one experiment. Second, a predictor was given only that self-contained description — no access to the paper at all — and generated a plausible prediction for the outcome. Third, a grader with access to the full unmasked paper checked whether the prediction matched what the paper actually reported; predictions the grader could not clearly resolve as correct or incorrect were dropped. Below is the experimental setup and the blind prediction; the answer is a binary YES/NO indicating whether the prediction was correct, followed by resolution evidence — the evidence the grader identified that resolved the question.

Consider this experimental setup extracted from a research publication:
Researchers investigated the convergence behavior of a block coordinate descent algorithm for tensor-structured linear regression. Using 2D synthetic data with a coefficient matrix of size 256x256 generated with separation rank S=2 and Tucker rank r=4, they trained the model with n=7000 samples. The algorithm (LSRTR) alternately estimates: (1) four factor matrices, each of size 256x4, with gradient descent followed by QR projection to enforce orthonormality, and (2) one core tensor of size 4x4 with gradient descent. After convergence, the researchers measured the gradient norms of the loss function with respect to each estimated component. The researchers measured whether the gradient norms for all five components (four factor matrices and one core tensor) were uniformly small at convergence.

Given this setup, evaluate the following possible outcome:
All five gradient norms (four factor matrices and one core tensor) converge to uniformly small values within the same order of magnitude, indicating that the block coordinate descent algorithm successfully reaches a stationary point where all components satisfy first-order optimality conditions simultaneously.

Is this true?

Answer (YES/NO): YES